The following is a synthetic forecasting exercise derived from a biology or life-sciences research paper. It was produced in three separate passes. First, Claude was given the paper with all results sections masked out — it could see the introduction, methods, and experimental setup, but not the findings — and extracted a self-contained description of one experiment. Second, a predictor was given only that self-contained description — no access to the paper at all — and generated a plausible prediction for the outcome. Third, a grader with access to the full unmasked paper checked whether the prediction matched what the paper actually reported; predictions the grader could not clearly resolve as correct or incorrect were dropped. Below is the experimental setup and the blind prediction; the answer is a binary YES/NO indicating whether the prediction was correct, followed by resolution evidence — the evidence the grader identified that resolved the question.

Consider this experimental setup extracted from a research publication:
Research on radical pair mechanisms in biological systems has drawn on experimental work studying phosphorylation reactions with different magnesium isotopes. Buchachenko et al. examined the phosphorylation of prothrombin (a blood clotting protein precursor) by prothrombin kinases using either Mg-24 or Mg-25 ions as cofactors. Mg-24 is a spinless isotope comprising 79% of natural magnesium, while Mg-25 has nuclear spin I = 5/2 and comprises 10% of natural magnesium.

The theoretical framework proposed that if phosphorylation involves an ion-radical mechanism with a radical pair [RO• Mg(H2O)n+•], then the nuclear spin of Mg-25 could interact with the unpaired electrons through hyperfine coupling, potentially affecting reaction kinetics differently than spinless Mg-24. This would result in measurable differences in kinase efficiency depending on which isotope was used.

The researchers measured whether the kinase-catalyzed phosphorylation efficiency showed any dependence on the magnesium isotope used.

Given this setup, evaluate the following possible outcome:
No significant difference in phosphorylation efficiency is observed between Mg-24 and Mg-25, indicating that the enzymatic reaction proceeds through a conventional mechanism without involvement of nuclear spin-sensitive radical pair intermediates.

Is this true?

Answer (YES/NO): NO